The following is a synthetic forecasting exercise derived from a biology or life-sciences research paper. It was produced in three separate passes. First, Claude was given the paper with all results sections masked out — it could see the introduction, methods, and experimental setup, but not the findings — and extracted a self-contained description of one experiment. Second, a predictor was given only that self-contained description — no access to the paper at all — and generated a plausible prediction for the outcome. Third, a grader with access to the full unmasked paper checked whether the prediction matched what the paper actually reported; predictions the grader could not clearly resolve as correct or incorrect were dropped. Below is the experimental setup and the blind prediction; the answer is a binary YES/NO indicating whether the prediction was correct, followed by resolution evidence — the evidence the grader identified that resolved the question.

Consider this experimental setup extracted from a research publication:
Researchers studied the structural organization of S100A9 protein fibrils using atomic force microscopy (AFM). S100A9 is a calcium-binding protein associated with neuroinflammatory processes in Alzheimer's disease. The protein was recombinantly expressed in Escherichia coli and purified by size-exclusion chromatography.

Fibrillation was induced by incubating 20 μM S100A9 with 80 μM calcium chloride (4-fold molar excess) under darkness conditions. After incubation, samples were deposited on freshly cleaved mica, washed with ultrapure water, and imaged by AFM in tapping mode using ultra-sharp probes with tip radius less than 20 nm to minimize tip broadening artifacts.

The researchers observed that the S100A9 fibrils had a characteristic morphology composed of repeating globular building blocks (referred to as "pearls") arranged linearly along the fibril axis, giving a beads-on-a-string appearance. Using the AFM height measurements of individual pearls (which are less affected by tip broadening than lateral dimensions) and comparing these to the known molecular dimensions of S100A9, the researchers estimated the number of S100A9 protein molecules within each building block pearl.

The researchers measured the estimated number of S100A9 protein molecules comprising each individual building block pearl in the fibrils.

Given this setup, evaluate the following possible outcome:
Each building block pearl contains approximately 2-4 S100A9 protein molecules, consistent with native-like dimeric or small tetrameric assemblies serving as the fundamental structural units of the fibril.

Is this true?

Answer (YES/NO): NO